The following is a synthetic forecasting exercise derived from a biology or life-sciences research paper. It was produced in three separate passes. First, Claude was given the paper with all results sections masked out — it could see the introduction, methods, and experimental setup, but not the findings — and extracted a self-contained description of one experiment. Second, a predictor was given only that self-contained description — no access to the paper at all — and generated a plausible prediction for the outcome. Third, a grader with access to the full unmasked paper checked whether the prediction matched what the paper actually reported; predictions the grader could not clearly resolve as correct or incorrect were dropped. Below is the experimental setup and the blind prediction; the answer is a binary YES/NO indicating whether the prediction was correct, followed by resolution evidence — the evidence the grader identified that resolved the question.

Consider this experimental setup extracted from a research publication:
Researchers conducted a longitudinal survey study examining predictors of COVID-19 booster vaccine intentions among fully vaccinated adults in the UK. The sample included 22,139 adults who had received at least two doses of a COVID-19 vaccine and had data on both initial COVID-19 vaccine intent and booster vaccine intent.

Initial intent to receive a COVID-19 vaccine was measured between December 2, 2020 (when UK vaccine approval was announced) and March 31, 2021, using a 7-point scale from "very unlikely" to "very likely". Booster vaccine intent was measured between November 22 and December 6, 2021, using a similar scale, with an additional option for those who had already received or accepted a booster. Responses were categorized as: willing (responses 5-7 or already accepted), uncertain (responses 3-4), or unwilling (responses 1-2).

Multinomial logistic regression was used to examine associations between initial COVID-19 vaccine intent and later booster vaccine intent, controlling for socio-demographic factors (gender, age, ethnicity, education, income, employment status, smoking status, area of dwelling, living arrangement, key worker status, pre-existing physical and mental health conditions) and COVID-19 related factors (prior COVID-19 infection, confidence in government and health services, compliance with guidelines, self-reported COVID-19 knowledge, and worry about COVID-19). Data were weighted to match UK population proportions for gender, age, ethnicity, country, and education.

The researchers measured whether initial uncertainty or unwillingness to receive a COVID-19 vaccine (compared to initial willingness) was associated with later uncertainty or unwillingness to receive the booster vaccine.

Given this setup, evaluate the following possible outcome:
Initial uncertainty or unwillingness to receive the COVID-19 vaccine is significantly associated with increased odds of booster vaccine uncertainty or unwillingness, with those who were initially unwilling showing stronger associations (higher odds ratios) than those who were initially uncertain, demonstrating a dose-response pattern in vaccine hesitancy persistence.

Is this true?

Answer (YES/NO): YES